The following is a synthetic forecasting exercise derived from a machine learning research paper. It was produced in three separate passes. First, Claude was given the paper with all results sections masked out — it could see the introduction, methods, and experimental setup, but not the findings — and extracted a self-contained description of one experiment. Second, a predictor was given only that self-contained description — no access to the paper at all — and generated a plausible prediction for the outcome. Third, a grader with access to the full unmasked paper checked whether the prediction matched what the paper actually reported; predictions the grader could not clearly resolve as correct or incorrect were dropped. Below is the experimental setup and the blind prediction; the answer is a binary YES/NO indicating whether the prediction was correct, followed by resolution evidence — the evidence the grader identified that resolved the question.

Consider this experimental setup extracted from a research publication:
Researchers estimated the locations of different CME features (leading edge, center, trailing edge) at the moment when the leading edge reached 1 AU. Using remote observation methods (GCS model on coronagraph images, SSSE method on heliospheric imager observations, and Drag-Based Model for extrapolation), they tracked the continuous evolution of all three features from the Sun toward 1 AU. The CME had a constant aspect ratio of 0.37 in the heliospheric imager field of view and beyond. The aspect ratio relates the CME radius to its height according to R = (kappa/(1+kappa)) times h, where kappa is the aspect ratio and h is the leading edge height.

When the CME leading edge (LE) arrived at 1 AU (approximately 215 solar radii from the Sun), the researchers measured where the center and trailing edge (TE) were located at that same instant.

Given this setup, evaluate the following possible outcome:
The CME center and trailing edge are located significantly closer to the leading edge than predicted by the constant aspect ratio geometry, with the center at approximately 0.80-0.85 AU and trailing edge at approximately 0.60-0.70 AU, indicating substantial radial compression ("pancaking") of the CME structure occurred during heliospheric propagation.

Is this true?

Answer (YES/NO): NO